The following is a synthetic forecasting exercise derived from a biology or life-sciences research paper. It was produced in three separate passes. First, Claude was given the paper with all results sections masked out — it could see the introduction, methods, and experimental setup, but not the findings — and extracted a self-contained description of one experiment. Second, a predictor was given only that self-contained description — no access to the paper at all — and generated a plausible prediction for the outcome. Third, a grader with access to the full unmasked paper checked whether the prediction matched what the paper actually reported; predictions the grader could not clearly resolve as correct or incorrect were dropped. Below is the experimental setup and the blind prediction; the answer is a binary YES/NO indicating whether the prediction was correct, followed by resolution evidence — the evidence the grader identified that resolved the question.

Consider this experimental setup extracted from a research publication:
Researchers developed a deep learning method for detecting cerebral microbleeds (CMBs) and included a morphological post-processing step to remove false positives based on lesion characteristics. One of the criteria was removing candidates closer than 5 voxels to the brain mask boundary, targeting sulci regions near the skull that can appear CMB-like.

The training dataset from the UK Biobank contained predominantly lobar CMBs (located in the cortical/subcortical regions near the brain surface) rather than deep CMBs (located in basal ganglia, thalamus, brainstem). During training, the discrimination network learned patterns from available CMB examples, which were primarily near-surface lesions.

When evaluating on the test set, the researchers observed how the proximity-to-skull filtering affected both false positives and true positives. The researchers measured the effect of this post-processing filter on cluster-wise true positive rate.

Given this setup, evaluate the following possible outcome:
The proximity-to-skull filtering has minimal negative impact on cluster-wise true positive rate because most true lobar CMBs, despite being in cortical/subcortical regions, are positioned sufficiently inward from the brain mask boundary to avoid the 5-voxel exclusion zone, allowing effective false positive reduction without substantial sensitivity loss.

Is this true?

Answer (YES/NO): YES